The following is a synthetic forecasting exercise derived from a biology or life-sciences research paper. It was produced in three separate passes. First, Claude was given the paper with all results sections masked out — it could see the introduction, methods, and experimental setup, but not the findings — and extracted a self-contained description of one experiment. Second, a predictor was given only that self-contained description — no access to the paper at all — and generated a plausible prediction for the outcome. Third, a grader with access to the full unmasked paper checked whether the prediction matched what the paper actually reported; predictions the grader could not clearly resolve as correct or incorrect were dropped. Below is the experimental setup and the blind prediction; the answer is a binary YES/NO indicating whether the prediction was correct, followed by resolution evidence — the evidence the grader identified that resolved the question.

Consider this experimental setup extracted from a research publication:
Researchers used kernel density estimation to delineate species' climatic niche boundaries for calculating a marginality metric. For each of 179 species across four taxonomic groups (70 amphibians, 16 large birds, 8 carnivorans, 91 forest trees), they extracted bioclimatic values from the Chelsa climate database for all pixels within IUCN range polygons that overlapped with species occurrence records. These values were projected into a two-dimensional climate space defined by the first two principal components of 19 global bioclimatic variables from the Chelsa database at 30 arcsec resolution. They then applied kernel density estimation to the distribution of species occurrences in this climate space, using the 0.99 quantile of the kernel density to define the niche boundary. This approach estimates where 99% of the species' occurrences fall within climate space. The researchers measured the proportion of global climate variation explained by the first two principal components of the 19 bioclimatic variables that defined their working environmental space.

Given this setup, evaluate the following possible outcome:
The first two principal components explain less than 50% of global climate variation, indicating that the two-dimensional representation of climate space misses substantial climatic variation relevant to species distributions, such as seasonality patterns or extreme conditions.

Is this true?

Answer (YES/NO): NO